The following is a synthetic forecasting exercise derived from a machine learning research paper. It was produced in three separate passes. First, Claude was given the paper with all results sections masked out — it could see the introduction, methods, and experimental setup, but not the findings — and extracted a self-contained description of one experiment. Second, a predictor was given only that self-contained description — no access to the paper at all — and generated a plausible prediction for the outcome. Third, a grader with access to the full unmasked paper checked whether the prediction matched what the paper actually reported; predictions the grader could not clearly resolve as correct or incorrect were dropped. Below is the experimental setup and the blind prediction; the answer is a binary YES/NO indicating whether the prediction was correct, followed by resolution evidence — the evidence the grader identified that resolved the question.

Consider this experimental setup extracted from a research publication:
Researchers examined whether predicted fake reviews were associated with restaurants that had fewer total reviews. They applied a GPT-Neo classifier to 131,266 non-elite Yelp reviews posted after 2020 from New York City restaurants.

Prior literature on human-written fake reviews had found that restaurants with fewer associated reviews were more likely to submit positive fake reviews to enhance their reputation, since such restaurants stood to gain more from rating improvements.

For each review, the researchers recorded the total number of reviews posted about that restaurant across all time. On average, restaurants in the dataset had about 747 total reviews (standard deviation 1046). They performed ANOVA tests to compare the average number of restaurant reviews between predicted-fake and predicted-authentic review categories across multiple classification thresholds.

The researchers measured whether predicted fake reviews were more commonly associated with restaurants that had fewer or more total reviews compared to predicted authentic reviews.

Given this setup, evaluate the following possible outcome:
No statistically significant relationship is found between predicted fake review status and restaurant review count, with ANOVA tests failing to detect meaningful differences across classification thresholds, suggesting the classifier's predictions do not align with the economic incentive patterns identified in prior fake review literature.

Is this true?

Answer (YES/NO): NO